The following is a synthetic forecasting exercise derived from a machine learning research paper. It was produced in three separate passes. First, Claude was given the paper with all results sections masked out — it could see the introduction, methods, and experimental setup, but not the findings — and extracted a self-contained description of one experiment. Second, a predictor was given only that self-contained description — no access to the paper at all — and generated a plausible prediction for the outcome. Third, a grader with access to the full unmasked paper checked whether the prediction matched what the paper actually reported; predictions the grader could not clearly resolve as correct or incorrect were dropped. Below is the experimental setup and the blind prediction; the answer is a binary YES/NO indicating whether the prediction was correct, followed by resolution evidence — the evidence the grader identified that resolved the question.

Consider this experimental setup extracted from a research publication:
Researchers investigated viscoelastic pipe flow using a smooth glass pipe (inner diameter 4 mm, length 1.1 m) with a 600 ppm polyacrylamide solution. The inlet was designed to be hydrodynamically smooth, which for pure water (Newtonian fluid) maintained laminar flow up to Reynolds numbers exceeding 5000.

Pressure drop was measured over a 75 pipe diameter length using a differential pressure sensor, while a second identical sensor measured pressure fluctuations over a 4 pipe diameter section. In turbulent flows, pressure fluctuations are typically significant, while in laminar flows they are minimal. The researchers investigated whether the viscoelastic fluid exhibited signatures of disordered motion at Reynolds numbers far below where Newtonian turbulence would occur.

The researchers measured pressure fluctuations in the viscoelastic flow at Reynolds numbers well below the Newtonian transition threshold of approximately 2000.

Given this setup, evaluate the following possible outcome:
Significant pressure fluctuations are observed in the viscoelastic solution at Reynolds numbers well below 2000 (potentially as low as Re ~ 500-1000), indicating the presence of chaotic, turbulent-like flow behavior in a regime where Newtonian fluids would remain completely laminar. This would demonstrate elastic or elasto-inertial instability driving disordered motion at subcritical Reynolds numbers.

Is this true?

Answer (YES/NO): YES